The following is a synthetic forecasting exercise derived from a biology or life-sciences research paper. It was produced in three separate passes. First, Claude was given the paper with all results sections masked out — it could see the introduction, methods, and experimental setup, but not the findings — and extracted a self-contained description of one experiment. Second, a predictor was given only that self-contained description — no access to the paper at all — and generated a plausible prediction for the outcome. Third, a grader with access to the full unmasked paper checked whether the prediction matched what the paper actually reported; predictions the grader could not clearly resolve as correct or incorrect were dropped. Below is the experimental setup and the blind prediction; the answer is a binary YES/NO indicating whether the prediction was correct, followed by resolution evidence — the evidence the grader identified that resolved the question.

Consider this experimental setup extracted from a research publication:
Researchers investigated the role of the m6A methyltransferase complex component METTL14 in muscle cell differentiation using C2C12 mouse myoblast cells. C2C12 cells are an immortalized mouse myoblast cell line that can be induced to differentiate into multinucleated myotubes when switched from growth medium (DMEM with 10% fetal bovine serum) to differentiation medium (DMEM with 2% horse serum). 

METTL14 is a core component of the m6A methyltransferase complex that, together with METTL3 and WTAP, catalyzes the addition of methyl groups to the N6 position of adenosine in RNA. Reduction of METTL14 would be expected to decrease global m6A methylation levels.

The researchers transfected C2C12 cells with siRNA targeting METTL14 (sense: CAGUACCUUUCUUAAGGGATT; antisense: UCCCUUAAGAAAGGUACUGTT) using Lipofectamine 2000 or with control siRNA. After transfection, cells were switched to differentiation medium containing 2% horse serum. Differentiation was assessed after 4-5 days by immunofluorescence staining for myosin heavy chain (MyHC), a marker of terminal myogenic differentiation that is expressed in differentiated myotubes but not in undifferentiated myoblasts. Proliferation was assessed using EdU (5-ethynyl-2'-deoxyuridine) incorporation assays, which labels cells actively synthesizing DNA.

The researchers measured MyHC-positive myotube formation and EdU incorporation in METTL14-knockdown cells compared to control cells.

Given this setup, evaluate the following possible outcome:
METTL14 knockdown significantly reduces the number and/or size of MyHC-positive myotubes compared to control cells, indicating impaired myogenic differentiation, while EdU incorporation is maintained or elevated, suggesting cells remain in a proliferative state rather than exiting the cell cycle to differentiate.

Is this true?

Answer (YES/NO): YES